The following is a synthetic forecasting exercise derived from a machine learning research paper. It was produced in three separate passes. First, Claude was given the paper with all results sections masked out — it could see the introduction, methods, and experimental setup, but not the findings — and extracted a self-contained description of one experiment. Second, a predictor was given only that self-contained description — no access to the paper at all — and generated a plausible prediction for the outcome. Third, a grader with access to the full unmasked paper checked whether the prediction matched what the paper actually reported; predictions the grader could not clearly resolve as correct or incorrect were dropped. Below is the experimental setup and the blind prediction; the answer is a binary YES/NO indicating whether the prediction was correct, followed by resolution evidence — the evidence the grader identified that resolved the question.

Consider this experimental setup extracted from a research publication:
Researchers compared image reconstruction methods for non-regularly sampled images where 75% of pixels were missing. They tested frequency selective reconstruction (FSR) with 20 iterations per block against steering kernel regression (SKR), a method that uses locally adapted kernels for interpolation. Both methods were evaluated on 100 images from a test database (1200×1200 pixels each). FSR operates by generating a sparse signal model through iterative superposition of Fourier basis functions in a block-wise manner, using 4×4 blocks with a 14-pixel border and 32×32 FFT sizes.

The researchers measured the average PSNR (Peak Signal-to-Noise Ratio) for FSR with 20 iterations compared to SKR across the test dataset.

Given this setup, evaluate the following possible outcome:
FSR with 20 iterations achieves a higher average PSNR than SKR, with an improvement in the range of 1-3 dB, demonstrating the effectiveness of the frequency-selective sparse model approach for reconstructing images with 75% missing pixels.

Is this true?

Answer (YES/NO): NO